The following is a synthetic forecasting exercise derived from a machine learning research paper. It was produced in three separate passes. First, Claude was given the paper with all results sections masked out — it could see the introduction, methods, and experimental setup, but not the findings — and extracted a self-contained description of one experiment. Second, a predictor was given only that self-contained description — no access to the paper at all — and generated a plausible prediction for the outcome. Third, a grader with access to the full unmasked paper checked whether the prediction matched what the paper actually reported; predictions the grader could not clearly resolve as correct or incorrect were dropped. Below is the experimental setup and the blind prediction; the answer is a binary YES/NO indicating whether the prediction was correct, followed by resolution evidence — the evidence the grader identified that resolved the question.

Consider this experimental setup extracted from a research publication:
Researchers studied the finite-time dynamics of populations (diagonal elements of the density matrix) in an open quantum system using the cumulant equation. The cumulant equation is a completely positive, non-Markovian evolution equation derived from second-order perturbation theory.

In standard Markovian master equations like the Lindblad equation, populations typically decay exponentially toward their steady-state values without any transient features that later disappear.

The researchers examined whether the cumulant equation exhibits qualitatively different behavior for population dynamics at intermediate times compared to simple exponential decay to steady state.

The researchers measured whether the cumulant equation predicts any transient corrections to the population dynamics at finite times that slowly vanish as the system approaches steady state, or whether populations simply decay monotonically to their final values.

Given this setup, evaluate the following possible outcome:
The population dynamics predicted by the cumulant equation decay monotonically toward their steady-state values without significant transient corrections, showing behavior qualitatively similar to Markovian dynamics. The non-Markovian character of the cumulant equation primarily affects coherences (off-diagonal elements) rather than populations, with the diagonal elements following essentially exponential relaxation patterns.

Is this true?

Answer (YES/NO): NO